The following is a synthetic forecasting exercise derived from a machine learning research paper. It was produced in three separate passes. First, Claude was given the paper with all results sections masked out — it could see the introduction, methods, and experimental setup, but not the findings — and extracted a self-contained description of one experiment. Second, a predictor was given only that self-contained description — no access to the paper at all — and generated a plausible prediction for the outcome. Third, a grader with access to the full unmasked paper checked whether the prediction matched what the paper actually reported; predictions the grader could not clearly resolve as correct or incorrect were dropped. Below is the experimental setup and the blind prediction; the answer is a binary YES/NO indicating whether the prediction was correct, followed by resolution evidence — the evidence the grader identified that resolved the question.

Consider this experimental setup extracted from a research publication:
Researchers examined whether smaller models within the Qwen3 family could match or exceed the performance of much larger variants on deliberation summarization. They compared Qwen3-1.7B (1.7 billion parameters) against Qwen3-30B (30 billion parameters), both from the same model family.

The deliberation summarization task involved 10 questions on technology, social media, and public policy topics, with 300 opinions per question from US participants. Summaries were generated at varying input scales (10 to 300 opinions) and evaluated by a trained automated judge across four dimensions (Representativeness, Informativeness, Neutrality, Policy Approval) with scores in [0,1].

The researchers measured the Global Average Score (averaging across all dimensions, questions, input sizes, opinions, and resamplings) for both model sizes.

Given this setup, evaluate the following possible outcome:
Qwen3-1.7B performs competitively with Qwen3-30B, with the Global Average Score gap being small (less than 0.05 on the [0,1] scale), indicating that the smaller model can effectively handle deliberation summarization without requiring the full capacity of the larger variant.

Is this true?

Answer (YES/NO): YES